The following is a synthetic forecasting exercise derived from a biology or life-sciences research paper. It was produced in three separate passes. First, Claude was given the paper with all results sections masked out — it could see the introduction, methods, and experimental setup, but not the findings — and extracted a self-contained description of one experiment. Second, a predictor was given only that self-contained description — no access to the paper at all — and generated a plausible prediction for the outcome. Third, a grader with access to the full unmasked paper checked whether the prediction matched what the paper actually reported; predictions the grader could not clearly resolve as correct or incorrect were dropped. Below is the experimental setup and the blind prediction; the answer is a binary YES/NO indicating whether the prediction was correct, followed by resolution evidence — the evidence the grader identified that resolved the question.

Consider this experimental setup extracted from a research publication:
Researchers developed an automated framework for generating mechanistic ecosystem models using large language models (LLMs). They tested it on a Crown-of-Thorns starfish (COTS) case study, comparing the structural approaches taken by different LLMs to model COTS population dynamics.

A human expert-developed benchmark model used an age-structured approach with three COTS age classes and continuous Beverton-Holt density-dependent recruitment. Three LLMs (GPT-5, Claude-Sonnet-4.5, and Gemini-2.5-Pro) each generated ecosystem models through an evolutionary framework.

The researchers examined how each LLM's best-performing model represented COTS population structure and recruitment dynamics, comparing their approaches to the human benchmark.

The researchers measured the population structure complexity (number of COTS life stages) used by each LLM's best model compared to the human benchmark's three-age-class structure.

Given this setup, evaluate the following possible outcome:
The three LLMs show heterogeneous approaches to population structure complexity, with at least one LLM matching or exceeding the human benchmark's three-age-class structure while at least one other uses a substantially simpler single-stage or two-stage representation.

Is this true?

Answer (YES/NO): NO